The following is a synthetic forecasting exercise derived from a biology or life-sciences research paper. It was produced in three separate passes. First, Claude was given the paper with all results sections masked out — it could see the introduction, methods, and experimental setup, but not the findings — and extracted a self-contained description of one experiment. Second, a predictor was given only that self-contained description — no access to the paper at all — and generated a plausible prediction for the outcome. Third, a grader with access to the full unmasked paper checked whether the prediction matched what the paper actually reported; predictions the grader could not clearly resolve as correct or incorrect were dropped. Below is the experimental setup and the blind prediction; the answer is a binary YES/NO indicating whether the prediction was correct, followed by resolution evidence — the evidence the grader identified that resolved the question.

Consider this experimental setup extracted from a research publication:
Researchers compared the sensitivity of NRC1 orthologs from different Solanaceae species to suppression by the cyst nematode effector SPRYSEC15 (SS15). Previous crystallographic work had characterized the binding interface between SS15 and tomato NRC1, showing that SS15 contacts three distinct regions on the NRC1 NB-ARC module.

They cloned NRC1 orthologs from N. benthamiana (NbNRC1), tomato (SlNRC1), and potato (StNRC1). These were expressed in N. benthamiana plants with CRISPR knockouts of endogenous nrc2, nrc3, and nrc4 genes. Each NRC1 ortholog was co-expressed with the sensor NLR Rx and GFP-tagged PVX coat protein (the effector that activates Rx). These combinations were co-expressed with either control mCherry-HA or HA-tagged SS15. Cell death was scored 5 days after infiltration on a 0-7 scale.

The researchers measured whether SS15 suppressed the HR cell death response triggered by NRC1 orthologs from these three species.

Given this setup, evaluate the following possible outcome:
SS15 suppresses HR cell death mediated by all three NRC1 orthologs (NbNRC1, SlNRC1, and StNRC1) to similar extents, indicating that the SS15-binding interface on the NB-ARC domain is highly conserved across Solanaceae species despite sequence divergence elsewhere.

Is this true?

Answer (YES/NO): NO